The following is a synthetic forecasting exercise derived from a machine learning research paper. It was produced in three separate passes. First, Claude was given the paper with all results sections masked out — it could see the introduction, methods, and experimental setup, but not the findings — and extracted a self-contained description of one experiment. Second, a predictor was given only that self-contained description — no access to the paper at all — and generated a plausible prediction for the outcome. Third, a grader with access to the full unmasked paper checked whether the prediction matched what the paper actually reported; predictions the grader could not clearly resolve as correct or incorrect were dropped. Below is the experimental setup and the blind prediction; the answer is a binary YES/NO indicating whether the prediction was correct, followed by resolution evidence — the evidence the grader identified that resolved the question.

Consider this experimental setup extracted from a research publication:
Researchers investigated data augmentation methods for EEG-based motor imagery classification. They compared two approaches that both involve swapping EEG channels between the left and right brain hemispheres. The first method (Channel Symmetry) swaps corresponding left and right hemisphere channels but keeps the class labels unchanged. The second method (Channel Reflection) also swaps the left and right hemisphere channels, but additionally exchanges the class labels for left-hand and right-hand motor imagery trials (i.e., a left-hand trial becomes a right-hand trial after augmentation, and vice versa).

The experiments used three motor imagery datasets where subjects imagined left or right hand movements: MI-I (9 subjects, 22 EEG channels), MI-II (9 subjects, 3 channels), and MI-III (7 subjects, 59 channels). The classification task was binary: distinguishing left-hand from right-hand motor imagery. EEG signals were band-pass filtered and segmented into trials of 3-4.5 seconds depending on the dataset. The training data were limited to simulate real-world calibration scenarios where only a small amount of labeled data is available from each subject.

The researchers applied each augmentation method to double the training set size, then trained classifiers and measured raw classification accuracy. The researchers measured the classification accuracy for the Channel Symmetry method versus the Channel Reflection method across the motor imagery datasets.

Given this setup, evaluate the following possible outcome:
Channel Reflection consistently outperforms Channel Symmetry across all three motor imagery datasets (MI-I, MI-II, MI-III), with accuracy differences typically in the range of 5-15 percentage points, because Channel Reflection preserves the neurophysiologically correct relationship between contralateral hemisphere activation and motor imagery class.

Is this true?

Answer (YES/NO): NO